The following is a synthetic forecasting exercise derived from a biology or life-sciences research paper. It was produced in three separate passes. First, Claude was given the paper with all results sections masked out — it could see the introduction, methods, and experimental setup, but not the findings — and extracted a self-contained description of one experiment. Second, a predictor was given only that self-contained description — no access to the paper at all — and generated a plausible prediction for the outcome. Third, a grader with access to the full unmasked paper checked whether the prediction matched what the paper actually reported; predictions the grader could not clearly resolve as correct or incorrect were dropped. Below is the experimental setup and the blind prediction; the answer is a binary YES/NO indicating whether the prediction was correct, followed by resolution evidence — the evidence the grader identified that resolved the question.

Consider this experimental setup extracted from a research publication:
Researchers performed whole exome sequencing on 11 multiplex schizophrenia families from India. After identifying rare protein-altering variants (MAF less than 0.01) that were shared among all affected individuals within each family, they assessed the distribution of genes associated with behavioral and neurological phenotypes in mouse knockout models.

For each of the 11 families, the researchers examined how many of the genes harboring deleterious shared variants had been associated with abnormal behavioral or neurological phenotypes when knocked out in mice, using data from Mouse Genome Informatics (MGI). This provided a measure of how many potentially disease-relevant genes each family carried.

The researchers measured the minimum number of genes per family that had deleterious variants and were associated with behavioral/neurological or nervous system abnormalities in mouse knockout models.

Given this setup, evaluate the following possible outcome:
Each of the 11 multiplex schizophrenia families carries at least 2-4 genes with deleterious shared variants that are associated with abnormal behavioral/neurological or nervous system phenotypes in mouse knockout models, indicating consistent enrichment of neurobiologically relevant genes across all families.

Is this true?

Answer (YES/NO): NO